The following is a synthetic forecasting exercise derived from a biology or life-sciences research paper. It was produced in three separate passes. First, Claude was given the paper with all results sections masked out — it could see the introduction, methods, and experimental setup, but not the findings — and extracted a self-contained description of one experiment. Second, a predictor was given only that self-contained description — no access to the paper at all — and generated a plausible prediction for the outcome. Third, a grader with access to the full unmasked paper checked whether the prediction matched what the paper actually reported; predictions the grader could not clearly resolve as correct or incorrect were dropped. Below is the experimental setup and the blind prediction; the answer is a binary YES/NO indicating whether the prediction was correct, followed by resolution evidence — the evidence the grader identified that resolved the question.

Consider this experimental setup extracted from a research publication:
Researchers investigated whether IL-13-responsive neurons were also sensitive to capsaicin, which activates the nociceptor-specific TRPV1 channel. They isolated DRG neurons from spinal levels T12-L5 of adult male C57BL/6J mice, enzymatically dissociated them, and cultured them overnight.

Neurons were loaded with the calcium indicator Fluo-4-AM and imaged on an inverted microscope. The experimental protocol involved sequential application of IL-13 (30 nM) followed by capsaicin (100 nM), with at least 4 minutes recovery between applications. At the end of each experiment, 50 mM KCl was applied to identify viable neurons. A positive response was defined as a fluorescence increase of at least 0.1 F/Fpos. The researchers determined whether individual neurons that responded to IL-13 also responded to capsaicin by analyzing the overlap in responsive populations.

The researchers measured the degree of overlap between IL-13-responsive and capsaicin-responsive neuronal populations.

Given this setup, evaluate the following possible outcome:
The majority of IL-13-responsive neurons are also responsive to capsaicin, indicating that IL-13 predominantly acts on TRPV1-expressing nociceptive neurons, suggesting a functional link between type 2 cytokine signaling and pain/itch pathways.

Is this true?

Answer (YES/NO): YES